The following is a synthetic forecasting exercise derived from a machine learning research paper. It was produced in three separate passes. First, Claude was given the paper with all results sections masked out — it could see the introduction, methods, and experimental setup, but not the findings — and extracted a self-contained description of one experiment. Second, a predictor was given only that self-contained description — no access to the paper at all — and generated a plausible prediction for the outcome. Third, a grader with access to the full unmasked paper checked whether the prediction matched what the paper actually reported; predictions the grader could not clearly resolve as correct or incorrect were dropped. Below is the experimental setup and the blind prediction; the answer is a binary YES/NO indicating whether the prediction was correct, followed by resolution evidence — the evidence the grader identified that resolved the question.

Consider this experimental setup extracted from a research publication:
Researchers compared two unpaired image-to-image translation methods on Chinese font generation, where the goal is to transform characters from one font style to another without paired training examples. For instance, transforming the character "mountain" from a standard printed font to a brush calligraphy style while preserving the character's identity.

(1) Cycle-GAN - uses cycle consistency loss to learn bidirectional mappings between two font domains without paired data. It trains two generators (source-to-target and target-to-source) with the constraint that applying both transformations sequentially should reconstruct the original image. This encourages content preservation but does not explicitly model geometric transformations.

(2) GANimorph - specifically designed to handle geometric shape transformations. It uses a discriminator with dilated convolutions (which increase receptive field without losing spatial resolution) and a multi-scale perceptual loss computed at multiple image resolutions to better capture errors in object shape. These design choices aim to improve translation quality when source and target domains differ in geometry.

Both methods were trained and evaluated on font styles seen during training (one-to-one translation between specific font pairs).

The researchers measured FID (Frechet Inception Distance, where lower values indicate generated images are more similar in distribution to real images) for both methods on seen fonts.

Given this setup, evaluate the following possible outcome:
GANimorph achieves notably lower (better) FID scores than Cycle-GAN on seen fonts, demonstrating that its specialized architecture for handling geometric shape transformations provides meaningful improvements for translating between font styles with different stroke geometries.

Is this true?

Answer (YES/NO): YES